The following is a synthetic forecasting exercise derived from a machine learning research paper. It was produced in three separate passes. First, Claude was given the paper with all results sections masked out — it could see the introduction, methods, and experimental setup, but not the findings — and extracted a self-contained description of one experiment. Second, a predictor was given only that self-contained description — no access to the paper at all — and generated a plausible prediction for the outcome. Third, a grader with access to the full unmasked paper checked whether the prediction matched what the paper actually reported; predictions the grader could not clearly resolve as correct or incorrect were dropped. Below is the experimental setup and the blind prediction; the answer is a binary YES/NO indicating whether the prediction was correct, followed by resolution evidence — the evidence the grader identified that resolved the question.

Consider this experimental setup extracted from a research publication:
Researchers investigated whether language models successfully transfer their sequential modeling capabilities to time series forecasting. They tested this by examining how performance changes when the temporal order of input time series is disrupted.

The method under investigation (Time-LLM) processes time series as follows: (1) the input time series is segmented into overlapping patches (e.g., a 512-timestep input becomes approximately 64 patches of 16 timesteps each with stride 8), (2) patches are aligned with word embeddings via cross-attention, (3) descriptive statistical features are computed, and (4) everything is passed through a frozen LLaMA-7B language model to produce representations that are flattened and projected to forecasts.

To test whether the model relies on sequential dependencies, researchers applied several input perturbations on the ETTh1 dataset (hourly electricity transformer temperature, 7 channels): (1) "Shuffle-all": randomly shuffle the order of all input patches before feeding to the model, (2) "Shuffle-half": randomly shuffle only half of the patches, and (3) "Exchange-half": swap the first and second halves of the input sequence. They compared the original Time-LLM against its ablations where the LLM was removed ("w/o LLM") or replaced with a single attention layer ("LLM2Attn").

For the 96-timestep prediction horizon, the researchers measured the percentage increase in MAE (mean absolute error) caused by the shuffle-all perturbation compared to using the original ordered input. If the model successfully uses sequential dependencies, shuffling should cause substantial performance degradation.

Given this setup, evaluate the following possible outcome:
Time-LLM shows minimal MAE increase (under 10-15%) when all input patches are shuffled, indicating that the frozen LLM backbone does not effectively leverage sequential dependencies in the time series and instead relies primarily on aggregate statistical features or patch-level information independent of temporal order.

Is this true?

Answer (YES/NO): NO